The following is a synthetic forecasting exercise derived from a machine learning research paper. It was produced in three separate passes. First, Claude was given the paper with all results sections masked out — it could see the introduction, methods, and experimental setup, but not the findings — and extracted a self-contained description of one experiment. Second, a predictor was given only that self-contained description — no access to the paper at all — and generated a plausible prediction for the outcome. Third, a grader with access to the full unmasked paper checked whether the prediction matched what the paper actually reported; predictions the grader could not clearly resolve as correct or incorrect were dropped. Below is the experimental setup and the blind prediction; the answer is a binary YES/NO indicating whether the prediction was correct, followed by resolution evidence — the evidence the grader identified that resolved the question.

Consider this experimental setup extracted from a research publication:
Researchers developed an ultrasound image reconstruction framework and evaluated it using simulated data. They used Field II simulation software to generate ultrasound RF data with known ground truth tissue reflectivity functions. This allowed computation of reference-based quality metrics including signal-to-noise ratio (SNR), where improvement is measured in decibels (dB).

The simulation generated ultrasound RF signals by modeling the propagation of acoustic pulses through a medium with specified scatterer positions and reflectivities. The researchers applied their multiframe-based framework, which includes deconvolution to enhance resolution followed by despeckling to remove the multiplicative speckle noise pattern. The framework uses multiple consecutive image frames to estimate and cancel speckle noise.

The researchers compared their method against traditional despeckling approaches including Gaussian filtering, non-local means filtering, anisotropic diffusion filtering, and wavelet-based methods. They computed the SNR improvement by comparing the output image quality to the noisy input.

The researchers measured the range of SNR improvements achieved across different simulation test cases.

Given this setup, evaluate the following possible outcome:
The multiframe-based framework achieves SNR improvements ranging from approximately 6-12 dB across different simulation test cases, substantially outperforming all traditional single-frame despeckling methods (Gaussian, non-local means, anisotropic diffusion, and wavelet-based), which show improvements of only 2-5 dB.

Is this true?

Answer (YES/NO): NO